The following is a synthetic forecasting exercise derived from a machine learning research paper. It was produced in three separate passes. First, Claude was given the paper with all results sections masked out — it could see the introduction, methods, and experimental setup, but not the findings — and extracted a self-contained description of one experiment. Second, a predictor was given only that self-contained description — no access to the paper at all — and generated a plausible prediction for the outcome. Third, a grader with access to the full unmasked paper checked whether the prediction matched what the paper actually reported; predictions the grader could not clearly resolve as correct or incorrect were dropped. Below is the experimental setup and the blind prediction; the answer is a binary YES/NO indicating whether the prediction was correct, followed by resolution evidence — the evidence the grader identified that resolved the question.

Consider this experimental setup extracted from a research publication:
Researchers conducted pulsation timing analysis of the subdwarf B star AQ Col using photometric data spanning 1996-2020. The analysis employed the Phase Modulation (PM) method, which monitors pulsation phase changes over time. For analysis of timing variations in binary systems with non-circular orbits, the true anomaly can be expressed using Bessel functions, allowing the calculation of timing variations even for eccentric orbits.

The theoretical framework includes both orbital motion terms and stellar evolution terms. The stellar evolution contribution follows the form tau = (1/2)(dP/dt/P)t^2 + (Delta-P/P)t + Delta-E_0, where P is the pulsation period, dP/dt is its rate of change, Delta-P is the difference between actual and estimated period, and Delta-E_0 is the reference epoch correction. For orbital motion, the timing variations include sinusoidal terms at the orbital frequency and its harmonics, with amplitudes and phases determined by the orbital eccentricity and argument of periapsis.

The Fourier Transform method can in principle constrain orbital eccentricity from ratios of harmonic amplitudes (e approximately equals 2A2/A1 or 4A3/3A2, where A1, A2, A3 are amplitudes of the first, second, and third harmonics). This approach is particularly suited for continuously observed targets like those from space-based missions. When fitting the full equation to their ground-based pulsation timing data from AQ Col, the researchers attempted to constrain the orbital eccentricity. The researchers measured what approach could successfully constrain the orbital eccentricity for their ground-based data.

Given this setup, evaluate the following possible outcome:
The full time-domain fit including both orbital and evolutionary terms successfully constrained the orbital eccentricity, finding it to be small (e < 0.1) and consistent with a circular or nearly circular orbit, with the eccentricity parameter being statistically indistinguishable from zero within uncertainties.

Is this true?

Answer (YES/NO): NO